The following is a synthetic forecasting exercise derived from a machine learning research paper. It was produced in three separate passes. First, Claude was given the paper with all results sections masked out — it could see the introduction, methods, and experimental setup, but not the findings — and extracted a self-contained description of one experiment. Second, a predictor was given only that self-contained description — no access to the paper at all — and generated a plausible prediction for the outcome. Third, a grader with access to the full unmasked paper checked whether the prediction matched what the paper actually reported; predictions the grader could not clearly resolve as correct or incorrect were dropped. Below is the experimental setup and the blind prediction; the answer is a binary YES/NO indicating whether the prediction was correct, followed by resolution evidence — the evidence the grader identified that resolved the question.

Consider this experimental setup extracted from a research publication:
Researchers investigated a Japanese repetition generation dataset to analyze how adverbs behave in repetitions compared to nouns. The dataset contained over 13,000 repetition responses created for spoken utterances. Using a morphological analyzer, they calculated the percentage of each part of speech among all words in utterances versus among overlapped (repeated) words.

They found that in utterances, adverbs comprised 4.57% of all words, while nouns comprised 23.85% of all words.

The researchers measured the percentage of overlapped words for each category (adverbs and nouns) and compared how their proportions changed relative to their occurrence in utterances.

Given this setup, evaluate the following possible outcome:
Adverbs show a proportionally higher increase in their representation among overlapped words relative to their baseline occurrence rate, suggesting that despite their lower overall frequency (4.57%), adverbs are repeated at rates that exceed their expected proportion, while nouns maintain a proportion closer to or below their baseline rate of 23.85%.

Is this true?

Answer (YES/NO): NO